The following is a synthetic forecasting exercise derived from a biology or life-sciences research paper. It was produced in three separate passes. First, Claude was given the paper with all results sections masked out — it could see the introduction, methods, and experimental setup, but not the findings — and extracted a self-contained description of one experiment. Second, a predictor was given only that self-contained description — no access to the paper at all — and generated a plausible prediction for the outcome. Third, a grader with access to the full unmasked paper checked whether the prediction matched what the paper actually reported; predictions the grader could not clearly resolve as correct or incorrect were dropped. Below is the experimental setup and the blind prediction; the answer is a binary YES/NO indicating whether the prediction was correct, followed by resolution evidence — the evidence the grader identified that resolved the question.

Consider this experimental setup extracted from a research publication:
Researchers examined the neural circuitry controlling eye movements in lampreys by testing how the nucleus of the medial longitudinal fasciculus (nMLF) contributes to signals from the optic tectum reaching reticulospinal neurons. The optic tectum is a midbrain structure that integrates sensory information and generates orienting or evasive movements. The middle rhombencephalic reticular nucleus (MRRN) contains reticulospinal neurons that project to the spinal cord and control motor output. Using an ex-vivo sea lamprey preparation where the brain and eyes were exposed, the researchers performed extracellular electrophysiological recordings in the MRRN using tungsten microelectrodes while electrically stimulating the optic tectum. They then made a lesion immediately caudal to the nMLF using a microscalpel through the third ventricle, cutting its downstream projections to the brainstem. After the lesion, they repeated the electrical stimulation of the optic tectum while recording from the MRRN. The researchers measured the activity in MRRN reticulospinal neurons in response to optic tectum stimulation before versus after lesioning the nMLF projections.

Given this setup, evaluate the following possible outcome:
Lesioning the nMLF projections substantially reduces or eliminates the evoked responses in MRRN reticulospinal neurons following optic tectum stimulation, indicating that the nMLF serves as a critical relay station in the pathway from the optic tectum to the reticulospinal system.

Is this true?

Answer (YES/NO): YES